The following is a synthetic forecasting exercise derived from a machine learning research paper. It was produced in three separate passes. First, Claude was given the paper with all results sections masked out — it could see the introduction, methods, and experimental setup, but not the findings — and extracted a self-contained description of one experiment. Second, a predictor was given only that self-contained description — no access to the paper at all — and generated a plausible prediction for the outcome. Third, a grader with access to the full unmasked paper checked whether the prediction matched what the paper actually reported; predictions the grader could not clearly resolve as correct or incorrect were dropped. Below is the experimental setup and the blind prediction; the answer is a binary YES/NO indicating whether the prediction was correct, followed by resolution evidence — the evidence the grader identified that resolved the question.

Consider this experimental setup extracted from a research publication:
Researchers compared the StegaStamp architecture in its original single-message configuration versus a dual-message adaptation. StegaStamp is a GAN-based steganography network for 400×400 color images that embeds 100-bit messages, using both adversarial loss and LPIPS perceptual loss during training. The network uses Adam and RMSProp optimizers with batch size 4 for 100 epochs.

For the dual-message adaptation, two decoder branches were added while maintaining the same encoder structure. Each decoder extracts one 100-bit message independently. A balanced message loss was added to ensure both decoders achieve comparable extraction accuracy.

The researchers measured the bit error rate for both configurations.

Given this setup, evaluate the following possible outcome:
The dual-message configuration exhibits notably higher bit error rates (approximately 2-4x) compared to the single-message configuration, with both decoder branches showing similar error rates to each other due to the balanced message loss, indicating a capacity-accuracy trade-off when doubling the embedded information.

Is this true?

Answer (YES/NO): NO